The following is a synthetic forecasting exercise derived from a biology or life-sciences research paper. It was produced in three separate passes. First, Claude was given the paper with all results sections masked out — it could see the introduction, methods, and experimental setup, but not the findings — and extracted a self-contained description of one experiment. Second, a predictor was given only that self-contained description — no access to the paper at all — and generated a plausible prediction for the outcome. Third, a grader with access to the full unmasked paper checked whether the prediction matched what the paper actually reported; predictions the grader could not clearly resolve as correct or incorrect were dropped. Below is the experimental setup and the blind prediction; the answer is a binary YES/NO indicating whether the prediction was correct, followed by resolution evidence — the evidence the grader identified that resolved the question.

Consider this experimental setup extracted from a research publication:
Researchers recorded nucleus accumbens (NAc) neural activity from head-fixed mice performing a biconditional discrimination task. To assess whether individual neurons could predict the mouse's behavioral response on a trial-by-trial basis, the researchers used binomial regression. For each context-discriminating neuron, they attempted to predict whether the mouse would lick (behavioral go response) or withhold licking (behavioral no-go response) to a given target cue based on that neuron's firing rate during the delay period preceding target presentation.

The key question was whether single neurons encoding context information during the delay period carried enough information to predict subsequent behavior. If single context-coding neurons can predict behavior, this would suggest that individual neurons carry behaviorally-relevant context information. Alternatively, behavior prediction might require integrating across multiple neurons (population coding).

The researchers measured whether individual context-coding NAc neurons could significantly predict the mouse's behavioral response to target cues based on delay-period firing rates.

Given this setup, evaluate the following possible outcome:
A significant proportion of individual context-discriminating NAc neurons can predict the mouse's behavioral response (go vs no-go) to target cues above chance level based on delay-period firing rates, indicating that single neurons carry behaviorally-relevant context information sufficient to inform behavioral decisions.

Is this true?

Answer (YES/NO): YES